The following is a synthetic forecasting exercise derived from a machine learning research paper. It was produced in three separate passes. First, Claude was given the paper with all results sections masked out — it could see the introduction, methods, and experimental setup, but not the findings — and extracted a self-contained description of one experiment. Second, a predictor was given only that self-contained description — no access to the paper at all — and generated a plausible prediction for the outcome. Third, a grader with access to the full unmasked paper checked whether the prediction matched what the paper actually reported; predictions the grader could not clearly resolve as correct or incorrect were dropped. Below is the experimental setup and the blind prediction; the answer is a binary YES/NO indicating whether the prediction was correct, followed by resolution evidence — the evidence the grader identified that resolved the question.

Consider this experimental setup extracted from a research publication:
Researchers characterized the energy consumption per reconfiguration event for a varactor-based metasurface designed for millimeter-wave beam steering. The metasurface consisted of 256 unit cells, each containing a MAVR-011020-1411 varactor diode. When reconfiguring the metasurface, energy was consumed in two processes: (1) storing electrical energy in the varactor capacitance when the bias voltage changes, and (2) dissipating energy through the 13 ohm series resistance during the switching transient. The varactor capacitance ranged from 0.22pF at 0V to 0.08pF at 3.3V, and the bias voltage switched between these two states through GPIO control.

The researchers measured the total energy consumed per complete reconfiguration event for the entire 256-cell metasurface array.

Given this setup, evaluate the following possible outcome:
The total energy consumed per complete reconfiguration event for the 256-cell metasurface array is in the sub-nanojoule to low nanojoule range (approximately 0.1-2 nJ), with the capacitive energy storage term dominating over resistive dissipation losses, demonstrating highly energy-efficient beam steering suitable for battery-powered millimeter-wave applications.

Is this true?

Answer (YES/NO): NO